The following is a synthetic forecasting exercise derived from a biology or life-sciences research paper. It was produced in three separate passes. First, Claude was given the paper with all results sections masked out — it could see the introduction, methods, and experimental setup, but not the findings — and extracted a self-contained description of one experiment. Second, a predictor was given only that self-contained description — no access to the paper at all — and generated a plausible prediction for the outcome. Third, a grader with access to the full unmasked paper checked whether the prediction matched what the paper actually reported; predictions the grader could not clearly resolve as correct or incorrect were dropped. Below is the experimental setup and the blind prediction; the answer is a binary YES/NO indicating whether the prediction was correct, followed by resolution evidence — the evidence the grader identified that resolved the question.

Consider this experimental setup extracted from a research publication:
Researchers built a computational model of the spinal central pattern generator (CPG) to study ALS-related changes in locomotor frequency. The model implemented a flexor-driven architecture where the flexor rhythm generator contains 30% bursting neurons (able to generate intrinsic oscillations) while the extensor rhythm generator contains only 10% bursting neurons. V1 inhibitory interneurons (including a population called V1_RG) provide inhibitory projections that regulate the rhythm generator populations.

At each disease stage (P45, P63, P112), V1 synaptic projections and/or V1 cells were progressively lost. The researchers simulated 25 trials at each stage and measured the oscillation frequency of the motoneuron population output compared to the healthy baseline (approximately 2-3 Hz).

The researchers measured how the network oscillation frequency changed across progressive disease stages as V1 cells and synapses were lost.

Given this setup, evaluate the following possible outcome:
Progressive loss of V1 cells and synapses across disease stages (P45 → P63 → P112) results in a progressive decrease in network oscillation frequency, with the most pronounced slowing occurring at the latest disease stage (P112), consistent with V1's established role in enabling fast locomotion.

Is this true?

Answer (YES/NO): NO